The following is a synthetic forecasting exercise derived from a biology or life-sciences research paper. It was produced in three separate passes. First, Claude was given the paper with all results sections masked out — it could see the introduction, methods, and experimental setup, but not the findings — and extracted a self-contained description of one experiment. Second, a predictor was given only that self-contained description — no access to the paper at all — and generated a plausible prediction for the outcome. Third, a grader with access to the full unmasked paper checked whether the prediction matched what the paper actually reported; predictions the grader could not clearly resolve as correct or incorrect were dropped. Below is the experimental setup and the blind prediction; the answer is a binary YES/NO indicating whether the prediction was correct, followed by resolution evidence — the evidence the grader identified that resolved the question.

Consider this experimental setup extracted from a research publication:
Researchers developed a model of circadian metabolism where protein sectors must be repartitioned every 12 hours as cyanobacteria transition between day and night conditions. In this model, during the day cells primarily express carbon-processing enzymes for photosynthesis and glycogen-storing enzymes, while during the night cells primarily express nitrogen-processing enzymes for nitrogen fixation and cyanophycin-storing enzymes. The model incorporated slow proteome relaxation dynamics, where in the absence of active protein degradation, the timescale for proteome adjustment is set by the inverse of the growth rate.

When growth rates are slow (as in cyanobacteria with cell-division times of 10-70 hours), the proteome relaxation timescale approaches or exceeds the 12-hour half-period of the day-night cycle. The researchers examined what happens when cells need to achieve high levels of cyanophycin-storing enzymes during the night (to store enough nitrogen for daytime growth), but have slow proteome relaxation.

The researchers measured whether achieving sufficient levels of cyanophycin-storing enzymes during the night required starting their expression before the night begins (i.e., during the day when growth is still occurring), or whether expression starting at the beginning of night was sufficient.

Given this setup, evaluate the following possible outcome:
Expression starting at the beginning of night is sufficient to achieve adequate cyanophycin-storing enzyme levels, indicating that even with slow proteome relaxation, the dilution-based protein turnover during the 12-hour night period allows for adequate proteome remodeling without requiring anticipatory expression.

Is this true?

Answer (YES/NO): NO